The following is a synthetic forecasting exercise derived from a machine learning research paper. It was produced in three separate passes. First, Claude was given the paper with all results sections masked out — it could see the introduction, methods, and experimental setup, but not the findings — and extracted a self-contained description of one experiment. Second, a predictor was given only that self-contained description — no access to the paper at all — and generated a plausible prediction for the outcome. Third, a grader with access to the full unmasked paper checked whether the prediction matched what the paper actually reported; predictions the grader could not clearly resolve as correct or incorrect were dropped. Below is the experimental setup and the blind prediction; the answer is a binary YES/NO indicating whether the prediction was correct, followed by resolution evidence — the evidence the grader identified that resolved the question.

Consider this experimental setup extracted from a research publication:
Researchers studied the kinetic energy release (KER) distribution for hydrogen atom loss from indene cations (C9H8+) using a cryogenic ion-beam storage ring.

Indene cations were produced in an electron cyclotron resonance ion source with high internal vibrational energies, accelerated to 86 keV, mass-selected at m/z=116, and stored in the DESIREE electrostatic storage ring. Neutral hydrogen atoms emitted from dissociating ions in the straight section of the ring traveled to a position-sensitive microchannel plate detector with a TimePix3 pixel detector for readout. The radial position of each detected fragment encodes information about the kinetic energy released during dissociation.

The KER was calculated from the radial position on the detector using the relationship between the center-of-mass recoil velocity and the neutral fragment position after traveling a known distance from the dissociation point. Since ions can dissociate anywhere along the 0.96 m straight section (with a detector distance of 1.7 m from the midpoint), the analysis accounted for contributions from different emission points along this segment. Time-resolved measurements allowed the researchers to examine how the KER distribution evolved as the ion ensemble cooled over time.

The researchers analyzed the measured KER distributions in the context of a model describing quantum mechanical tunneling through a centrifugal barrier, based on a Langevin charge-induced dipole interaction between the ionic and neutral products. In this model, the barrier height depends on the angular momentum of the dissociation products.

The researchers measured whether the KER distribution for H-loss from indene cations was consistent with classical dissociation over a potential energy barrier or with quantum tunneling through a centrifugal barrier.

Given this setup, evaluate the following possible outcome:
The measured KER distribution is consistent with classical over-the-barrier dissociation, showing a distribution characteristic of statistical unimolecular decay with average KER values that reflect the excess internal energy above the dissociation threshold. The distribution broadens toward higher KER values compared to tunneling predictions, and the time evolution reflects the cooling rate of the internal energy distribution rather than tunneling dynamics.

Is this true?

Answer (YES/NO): NO